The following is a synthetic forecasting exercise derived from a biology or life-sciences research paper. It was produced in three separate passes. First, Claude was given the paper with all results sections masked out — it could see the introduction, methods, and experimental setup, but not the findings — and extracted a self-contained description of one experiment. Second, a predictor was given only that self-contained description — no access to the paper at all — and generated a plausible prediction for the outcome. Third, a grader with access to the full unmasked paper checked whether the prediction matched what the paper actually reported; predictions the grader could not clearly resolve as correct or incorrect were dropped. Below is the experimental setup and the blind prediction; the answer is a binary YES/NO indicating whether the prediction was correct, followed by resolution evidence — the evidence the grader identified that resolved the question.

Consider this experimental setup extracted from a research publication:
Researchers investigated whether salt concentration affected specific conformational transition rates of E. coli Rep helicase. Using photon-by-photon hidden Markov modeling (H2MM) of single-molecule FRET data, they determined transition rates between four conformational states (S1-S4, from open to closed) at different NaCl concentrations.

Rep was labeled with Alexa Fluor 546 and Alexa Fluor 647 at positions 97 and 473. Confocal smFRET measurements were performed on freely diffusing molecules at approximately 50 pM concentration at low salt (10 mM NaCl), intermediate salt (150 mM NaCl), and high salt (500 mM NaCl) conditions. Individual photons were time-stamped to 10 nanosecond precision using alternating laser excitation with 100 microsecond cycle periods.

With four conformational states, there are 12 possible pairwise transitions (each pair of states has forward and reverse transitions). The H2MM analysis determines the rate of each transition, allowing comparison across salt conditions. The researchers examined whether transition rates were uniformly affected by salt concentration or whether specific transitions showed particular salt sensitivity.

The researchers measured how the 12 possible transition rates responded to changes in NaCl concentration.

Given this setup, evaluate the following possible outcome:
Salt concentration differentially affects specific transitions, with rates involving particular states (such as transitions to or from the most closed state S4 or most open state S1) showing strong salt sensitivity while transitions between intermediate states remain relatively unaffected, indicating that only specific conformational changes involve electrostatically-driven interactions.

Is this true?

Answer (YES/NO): NO